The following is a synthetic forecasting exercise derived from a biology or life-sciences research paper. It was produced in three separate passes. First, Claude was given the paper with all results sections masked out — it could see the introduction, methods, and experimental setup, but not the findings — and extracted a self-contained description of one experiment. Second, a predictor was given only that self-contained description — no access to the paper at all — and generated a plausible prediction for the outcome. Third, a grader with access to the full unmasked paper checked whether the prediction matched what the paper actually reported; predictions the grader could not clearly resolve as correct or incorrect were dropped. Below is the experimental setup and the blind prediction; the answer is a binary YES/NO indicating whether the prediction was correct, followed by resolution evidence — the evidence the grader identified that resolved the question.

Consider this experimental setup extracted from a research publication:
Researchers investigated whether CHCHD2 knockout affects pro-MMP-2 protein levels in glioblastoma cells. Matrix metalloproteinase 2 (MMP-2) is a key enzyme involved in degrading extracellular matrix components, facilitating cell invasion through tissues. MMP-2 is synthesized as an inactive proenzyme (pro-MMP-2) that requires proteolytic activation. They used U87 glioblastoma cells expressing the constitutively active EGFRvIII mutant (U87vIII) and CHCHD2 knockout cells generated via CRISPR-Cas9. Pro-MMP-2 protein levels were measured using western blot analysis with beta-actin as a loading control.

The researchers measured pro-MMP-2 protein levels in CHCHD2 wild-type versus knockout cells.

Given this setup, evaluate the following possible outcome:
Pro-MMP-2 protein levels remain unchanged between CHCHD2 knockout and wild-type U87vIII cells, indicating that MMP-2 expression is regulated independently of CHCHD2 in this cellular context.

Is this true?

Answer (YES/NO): NO